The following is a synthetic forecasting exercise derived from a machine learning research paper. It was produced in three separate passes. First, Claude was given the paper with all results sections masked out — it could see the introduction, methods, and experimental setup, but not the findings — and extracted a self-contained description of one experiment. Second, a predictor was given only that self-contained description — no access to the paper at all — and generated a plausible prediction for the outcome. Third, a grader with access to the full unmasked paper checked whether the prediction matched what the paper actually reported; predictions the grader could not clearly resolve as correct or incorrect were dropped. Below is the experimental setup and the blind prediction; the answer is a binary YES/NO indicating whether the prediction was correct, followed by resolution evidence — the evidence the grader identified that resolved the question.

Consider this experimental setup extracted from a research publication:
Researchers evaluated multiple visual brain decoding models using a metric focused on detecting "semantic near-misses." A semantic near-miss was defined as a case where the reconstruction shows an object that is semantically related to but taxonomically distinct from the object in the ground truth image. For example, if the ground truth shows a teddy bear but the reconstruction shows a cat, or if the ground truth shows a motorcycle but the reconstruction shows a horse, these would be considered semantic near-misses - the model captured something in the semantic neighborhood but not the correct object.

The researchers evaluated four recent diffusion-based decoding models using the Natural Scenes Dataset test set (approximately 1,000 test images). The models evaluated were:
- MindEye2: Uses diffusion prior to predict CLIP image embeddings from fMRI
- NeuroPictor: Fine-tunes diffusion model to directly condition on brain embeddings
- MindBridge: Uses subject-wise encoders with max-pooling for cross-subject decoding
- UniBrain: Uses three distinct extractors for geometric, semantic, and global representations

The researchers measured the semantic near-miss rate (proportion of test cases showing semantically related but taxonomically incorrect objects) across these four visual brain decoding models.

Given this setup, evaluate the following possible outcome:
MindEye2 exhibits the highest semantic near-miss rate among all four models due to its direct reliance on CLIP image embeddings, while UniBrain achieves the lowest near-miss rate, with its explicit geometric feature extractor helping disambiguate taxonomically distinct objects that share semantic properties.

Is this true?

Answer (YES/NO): NO